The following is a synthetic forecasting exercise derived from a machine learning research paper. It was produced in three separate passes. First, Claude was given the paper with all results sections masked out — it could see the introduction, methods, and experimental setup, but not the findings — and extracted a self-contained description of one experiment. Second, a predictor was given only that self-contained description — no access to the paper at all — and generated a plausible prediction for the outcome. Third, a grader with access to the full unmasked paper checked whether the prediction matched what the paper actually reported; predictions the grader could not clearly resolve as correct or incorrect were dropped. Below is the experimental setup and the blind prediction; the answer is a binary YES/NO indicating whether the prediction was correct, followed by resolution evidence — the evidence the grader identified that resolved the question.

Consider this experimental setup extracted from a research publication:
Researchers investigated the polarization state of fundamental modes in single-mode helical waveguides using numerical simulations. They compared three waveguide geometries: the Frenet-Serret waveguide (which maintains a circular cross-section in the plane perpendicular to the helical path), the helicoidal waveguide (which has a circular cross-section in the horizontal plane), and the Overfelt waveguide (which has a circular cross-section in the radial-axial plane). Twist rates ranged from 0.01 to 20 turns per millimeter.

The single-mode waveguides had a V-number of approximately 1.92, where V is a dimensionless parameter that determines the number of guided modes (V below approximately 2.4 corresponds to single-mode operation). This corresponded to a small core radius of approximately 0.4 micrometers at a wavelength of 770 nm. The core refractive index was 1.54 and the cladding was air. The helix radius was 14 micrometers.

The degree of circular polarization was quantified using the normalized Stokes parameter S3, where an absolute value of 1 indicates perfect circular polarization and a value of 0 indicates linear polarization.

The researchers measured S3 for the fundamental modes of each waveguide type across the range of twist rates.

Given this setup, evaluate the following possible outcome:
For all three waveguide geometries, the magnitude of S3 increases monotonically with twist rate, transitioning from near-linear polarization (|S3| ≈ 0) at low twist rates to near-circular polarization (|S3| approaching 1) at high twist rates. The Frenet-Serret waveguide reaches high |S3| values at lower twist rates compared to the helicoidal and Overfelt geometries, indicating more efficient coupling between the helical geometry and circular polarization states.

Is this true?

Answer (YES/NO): NO